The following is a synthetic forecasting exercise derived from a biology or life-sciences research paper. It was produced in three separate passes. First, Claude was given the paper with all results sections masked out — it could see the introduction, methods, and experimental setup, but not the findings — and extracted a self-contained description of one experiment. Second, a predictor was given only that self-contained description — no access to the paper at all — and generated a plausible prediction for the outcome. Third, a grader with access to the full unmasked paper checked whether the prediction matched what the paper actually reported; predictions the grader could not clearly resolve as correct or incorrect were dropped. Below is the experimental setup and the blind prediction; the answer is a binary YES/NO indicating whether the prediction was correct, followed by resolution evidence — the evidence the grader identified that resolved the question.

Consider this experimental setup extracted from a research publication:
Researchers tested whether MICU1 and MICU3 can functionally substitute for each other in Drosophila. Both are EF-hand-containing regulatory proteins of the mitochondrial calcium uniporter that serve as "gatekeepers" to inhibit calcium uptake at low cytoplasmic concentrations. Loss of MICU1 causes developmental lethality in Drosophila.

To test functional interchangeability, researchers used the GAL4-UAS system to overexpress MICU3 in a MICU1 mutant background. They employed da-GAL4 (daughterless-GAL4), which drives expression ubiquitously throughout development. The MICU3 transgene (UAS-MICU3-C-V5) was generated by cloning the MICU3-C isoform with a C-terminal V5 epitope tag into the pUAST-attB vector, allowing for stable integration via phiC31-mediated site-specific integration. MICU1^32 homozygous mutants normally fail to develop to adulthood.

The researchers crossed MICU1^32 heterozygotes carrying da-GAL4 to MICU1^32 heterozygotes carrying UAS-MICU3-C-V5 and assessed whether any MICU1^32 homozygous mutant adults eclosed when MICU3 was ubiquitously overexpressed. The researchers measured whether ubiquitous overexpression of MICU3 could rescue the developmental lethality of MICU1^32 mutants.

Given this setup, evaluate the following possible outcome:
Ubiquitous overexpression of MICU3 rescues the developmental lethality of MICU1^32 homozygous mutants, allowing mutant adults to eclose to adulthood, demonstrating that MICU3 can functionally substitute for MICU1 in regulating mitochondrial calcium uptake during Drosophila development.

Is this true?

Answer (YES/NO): NO